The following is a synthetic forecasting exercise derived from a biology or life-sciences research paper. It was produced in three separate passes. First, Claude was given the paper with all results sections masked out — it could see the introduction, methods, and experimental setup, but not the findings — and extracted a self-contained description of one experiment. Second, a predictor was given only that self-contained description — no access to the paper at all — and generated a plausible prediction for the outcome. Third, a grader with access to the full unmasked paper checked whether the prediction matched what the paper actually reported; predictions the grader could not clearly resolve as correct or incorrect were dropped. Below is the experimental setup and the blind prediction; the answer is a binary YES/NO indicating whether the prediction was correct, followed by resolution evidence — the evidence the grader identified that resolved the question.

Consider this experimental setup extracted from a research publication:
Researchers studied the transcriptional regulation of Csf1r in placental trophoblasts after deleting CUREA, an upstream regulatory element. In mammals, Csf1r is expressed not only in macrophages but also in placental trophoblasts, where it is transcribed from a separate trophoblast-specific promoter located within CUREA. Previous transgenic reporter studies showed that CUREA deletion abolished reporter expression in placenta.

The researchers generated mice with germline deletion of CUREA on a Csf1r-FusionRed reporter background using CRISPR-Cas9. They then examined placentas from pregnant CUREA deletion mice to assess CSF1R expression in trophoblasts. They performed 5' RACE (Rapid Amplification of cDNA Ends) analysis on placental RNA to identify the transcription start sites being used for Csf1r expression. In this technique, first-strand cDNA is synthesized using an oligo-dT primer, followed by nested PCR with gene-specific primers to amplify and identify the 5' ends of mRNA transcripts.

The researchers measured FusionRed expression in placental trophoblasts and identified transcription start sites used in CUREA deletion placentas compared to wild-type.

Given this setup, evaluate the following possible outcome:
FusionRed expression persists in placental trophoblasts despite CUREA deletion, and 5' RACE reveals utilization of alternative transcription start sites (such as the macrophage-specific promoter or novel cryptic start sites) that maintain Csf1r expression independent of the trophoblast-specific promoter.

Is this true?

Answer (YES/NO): YES